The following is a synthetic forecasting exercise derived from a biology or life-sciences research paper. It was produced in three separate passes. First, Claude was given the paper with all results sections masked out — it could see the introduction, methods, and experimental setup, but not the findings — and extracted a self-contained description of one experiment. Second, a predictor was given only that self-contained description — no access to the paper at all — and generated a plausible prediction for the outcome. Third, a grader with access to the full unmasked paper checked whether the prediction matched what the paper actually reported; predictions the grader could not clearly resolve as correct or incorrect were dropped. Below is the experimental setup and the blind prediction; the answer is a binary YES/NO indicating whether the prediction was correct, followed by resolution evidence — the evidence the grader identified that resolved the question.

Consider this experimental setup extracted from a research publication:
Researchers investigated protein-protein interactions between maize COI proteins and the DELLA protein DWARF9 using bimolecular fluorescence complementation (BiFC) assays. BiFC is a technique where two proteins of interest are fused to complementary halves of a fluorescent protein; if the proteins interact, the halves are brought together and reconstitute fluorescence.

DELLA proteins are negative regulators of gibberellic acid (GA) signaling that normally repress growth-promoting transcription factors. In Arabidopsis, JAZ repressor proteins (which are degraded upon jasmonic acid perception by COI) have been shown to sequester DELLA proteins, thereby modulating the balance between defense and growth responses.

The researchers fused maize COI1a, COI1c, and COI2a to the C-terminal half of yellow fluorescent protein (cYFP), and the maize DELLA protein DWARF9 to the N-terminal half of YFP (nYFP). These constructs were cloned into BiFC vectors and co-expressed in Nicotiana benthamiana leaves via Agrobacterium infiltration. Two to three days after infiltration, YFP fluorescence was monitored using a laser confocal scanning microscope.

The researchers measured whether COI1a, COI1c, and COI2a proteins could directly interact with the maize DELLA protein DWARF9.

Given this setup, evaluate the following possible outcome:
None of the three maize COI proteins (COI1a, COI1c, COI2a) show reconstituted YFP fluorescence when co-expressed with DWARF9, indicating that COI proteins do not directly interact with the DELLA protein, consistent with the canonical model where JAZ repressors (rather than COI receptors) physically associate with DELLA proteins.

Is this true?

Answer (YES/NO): YES